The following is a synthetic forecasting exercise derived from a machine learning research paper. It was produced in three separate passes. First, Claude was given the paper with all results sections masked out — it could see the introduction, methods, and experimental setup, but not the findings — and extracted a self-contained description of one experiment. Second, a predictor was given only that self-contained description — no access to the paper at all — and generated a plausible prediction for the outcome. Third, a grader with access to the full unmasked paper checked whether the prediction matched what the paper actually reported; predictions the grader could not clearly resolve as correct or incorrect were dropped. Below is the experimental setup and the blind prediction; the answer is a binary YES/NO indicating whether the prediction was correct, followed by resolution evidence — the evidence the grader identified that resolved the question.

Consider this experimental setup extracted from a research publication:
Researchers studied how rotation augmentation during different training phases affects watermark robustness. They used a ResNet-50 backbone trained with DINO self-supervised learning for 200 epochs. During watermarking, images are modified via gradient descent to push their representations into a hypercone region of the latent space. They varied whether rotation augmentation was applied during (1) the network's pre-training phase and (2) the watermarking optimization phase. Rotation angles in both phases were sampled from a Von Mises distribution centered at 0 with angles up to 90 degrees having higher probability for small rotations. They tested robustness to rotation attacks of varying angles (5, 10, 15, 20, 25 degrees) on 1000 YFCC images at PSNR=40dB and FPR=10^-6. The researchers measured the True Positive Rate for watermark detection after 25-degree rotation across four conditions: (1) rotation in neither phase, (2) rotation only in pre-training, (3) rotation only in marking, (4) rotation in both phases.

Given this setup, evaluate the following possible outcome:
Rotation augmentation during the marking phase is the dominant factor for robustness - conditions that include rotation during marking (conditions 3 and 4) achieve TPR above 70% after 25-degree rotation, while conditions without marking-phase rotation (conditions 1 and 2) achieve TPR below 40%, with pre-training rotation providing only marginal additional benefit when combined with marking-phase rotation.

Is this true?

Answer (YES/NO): NO